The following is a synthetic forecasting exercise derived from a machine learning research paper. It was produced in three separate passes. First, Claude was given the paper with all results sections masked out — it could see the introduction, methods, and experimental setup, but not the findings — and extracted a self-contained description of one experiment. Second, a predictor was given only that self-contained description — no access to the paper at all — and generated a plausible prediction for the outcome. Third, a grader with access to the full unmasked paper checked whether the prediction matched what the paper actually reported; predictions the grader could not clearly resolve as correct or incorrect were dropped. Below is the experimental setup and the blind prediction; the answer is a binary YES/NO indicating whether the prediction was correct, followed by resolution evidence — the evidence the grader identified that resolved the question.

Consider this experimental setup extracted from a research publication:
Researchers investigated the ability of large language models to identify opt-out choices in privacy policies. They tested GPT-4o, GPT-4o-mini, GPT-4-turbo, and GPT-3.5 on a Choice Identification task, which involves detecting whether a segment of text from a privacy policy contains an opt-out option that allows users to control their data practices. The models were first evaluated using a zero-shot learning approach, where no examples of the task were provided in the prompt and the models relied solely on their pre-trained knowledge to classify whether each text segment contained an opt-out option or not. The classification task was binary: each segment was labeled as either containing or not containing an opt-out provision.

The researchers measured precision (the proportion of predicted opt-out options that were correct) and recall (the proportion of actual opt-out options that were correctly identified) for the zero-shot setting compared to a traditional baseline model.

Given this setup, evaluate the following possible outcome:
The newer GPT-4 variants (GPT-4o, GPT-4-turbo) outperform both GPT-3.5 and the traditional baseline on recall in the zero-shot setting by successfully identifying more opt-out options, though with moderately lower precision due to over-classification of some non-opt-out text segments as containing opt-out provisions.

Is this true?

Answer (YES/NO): NO